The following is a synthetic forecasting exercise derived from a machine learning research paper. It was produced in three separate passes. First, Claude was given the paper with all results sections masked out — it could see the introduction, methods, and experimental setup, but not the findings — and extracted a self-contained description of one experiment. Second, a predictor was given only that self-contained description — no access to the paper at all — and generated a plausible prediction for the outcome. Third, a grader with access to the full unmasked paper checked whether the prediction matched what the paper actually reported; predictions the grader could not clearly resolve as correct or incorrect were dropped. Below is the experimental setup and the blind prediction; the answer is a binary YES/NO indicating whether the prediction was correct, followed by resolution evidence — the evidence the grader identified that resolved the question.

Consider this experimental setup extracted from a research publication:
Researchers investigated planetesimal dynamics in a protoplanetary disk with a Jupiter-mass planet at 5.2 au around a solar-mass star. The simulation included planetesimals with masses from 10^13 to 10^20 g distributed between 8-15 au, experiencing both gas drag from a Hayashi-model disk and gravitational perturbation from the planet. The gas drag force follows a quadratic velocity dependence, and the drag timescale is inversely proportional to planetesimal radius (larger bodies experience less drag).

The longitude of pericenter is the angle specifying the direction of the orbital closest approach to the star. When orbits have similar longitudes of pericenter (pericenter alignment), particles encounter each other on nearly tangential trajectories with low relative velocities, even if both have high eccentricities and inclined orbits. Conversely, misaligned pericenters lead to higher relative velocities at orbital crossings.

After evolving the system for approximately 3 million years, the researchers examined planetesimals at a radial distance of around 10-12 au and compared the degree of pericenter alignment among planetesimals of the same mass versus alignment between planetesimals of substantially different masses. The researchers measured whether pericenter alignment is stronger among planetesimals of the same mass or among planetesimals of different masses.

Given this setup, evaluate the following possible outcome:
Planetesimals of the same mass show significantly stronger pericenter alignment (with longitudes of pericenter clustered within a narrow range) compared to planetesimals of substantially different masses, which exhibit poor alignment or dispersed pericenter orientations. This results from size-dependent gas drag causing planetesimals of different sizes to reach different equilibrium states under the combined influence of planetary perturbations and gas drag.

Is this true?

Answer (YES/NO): YES